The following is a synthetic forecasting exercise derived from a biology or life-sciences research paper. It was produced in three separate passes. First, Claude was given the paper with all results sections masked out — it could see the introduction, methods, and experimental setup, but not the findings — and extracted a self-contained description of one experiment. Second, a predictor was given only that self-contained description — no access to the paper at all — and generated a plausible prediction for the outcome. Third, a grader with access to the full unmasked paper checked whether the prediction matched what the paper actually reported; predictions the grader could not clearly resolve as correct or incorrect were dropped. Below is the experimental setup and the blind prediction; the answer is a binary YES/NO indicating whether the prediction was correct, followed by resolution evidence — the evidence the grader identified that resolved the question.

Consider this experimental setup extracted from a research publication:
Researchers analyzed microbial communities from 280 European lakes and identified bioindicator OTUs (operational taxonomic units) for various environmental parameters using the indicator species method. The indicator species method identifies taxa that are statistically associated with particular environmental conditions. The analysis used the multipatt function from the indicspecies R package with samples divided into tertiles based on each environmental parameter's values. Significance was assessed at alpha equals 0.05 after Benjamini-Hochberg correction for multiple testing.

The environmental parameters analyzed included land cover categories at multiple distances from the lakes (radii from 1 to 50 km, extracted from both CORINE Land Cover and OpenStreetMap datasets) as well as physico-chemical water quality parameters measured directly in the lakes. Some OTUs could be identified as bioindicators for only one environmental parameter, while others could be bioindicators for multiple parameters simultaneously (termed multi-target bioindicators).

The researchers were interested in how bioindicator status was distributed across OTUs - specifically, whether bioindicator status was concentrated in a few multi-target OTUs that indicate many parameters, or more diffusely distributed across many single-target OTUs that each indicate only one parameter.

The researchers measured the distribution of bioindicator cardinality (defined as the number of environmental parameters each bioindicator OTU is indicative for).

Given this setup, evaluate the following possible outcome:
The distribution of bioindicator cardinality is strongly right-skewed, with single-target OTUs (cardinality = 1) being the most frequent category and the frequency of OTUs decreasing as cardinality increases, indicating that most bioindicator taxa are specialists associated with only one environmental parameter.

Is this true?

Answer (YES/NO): NO